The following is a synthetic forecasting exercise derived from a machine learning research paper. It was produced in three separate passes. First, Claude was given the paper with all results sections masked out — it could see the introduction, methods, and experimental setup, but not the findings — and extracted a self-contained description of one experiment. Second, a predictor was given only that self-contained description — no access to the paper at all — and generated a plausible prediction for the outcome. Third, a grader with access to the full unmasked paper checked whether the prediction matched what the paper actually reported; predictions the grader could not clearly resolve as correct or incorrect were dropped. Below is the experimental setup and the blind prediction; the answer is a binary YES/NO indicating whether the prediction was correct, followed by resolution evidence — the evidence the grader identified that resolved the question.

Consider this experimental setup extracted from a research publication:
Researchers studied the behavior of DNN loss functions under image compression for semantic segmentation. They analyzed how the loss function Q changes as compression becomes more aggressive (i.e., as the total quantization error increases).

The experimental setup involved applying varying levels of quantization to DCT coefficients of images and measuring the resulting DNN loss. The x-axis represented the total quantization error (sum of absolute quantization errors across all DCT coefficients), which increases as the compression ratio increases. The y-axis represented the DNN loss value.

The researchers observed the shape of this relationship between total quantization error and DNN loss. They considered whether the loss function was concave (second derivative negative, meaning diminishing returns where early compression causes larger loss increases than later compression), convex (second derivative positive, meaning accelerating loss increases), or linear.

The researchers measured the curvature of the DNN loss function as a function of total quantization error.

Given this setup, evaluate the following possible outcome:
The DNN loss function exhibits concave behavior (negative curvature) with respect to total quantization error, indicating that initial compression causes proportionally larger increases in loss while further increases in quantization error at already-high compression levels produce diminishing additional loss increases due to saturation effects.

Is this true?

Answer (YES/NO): YES